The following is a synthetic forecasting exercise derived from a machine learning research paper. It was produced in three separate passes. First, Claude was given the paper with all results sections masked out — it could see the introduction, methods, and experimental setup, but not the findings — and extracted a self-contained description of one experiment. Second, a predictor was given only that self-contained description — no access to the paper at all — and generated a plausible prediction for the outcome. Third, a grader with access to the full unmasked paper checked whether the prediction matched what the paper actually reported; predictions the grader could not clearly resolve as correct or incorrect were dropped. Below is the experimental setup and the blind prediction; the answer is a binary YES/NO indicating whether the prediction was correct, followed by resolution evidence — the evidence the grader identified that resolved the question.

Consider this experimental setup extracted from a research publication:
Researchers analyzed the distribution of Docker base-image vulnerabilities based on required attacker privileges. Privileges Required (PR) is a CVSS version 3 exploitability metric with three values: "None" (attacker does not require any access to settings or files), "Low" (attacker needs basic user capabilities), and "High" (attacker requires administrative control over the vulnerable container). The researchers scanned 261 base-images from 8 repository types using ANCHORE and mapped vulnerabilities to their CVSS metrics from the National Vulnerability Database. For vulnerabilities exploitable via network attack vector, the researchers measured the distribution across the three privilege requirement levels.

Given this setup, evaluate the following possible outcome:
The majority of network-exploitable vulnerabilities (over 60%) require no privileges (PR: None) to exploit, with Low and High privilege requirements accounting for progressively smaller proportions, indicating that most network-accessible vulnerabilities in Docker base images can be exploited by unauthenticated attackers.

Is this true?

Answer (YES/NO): YES